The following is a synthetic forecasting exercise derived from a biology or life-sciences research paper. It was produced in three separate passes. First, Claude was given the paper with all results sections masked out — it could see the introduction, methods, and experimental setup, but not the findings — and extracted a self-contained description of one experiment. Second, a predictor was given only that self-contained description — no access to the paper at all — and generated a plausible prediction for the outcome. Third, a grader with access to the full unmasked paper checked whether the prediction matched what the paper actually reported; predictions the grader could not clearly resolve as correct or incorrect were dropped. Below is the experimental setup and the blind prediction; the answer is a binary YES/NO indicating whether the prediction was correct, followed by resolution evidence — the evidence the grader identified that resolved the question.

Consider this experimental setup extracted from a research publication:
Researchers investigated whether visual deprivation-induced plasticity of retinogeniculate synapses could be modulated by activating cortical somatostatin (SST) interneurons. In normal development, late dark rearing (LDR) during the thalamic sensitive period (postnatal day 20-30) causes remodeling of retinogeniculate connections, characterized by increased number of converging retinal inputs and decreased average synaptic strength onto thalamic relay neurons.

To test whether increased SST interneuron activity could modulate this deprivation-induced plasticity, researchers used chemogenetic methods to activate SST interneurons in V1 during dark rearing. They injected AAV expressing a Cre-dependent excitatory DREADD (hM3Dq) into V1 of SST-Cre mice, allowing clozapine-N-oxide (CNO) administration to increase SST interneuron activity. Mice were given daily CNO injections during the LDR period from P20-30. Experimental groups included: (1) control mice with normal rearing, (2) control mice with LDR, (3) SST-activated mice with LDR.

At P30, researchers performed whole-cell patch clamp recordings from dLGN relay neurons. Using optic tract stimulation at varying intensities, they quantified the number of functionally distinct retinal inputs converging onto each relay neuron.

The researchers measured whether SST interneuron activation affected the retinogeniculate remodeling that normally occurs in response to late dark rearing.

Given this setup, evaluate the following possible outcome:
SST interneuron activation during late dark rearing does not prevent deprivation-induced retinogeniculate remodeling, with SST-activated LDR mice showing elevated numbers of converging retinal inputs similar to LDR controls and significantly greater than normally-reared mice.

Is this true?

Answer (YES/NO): NO